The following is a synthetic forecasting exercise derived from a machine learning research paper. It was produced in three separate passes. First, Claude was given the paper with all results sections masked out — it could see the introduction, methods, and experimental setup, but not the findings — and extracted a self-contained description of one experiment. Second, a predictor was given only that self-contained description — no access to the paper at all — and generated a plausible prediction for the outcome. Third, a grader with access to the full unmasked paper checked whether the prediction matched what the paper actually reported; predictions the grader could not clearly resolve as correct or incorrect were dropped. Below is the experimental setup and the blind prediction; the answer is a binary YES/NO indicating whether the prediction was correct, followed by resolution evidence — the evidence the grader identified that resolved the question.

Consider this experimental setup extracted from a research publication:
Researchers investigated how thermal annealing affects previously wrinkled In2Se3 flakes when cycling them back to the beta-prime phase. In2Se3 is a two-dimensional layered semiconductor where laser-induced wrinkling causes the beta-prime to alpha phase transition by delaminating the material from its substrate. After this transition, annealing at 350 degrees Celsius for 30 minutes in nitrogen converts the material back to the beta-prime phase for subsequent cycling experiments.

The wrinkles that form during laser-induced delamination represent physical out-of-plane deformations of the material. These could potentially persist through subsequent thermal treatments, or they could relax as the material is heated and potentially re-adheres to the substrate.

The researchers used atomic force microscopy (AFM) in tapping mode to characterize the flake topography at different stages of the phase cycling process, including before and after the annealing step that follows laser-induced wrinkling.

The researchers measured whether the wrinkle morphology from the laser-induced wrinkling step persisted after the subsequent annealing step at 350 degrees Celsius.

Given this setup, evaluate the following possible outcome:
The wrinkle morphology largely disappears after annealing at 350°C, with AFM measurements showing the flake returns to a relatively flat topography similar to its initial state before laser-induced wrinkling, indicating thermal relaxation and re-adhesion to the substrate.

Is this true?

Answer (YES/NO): NO